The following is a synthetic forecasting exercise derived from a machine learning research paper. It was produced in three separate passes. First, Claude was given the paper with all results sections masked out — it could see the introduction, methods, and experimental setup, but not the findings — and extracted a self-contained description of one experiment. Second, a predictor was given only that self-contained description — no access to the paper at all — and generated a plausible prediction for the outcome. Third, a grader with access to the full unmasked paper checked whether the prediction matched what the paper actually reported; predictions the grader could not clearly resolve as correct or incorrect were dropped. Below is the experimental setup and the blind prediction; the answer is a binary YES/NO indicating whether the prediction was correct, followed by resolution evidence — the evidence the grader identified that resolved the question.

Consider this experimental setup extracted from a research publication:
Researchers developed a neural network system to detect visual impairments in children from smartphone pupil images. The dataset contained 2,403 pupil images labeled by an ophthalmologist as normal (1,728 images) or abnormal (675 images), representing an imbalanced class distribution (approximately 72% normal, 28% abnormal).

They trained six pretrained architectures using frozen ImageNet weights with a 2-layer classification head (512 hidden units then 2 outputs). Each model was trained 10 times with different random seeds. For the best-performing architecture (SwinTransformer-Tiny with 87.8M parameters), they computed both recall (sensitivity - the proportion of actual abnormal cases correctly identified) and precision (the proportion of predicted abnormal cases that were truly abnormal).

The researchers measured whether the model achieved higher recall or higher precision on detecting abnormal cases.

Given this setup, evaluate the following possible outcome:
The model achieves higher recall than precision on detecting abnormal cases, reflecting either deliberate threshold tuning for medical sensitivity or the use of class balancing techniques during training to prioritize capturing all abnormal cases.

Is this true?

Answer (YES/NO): NO